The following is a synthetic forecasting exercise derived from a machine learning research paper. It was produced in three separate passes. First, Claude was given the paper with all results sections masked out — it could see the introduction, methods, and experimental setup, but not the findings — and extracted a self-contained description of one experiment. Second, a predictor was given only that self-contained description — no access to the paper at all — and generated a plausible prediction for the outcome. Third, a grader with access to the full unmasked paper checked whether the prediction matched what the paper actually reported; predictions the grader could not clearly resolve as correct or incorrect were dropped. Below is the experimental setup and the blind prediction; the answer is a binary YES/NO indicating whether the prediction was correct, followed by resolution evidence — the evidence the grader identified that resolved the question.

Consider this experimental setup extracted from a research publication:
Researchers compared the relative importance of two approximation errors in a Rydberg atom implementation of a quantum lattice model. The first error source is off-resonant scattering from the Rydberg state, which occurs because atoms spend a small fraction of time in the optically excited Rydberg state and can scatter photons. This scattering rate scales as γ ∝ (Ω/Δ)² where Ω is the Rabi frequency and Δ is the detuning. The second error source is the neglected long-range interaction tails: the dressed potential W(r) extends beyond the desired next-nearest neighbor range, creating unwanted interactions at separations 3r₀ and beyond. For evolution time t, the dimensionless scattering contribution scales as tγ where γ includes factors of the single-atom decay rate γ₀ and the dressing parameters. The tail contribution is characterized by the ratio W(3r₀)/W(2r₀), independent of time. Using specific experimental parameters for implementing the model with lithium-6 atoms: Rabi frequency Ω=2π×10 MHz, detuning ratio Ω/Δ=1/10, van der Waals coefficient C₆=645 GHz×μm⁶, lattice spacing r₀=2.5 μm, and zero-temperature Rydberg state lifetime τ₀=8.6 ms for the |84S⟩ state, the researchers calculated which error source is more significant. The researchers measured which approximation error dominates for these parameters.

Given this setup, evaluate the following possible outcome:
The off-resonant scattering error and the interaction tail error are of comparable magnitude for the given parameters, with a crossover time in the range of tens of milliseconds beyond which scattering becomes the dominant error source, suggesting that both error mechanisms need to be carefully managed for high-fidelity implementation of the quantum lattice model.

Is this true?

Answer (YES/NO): NO